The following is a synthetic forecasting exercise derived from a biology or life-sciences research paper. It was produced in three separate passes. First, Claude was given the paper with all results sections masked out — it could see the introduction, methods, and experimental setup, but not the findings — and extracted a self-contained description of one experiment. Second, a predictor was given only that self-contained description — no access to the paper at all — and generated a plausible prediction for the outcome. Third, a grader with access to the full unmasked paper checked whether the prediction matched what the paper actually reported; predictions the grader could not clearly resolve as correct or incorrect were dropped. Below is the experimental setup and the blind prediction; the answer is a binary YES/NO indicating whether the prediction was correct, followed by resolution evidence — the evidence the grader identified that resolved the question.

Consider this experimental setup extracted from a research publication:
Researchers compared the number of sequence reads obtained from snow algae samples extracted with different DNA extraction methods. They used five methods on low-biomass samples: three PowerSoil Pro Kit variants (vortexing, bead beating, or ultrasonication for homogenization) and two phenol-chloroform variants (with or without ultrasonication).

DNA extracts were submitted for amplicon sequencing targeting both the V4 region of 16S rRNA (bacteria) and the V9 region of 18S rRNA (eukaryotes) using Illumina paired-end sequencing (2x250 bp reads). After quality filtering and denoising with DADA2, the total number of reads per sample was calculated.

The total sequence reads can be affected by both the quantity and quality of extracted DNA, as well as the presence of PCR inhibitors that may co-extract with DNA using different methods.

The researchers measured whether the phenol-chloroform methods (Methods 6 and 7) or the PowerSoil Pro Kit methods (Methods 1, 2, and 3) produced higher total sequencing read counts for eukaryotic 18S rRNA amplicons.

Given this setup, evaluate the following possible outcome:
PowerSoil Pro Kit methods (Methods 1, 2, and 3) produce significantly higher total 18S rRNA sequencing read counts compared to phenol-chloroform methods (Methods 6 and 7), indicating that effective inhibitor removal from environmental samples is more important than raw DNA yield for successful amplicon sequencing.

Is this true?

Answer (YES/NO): NO